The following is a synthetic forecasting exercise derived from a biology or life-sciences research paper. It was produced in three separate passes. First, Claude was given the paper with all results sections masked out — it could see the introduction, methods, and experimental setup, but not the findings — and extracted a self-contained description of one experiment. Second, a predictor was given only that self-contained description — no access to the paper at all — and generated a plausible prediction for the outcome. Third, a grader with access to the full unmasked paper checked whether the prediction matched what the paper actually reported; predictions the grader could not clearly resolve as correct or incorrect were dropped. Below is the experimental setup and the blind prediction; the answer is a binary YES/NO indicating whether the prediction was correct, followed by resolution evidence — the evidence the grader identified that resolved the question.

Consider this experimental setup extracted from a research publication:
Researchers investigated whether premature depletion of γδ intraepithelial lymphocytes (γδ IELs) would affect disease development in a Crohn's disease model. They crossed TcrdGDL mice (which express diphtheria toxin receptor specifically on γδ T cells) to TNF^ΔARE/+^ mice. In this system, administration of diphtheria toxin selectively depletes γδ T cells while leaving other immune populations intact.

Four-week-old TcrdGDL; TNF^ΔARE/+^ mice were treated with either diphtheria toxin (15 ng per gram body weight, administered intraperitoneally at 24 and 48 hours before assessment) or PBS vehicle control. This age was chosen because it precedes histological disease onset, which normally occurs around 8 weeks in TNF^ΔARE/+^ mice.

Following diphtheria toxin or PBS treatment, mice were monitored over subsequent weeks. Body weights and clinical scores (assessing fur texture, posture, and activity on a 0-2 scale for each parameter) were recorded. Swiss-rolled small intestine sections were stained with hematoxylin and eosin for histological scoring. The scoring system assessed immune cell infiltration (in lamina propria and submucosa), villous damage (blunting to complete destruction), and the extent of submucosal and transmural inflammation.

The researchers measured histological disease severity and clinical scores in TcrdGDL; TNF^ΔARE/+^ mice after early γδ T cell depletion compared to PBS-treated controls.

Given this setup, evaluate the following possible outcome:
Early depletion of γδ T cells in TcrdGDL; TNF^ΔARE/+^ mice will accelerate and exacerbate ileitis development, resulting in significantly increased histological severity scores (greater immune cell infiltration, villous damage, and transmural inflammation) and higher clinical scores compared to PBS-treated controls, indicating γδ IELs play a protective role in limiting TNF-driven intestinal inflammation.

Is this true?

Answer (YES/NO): NO